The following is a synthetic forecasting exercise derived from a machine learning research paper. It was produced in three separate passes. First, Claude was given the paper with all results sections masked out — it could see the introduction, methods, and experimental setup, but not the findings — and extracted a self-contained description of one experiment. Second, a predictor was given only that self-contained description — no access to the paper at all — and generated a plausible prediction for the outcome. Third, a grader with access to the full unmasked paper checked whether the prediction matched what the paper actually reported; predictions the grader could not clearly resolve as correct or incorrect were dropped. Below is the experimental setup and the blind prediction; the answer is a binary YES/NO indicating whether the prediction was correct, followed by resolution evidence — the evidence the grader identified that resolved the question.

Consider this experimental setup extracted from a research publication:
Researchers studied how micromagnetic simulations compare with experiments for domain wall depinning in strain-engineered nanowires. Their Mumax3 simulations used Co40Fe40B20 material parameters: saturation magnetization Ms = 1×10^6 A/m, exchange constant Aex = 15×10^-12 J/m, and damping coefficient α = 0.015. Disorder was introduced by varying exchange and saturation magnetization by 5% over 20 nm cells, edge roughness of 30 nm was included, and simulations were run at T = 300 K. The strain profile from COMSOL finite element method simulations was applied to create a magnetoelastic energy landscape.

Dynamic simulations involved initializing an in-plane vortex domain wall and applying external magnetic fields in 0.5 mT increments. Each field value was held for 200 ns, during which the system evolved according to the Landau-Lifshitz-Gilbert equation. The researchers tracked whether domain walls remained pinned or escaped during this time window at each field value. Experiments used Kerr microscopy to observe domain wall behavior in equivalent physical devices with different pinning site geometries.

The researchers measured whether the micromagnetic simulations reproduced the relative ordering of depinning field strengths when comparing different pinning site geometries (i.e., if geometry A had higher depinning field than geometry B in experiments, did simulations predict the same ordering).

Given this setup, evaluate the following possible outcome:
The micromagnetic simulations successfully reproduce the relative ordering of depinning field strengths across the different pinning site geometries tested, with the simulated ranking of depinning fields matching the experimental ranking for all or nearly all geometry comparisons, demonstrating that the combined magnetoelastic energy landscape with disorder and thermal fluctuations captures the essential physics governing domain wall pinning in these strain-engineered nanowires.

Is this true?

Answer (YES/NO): YES